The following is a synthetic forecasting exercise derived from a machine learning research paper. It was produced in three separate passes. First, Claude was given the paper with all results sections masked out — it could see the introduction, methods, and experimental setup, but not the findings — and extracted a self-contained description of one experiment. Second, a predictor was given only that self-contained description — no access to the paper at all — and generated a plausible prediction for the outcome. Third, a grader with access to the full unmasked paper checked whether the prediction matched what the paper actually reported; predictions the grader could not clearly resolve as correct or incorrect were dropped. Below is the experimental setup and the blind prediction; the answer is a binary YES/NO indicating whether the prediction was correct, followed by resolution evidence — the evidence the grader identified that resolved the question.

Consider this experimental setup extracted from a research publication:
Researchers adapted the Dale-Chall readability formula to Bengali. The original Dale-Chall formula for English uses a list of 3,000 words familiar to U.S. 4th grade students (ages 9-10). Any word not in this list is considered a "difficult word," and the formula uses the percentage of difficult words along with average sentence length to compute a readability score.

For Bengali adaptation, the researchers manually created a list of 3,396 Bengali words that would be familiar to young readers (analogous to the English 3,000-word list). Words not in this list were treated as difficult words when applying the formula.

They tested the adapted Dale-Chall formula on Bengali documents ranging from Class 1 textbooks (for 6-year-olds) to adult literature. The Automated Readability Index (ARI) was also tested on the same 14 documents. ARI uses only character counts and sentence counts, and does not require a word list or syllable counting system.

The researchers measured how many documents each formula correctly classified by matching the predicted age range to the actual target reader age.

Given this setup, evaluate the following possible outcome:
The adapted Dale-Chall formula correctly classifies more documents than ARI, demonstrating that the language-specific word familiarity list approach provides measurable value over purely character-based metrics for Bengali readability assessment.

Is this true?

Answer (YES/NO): NO